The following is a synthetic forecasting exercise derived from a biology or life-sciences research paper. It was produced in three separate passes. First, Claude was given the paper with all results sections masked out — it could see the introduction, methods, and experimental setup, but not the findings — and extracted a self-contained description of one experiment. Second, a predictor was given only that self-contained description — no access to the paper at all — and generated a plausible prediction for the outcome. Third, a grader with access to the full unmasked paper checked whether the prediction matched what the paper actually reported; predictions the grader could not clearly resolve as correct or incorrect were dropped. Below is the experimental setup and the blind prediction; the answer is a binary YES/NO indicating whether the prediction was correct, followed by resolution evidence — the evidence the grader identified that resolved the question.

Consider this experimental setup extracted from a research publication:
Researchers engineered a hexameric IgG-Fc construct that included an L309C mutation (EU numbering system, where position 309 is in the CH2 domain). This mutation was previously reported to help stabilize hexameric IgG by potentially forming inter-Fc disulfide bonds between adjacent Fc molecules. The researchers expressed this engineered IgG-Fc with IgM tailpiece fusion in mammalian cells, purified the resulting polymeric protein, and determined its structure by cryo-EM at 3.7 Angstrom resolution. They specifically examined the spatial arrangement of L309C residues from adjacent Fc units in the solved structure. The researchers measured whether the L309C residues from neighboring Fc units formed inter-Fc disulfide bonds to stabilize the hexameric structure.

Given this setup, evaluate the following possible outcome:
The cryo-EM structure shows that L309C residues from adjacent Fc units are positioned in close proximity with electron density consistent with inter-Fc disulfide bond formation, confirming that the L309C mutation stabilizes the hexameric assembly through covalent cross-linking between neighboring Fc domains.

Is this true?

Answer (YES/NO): NO